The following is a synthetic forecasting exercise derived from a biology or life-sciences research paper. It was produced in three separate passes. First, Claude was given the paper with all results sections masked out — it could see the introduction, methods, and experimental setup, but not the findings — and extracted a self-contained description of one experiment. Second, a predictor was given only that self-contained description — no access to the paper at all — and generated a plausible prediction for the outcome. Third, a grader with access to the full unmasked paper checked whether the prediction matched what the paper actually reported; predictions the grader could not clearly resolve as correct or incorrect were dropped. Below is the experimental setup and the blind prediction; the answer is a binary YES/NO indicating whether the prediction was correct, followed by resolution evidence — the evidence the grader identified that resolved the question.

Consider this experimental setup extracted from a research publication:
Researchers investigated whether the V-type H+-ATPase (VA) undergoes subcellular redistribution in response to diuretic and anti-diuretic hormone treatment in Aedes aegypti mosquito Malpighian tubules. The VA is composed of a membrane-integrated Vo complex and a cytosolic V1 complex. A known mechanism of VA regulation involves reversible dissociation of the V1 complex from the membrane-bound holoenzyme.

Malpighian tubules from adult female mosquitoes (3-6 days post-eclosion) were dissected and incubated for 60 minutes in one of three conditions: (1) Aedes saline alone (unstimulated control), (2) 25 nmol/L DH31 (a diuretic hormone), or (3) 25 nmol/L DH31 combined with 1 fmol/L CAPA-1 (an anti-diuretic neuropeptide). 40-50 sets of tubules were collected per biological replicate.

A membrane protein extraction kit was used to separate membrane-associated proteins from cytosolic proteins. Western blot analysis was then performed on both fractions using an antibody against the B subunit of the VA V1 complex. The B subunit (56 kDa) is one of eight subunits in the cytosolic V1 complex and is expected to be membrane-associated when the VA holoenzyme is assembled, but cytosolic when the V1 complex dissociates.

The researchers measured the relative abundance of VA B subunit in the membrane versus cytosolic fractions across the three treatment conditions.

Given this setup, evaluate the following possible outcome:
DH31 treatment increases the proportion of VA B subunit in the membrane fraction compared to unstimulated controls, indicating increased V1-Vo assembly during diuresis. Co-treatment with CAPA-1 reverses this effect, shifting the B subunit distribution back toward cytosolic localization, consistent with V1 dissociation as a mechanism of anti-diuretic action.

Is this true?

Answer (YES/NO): NO